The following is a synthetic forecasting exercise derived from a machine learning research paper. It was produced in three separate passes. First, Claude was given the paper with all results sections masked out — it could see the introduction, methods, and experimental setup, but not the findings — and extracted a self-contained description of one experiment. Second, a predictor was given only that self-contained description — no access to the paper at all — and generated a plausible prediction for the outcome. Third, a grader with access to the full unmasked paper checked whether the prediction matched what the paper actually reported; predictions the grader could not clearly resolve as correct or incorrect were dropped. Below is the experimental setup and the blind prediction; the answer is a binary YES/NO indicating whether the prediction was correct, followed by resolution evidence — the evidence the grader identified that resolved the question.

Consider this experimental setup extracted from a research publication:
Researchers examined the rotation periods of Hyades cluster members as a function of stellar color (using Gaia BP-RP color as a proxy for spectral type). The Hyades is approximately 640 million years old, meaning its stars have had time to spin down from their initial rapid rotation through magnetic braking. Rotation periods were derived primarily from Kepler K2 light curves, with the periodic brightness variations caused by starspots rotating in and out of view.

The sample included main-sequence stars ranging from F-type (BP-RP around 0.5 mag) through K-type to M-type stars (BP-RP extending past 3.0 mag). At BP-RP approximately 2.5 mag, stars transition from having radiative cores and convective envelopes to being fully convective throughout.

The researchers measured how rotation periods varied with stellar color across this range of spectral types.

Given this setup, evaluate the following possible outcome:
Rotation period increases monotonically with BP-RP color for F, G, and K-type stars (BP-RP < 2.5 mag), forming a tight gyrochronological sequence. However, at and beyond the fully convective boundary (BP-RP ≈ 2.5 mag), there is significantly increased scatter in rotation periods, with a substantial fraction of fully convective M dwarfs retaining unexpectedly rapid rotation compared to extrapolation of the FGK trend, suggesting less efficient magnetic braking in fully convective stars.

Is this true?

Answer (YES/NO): NO